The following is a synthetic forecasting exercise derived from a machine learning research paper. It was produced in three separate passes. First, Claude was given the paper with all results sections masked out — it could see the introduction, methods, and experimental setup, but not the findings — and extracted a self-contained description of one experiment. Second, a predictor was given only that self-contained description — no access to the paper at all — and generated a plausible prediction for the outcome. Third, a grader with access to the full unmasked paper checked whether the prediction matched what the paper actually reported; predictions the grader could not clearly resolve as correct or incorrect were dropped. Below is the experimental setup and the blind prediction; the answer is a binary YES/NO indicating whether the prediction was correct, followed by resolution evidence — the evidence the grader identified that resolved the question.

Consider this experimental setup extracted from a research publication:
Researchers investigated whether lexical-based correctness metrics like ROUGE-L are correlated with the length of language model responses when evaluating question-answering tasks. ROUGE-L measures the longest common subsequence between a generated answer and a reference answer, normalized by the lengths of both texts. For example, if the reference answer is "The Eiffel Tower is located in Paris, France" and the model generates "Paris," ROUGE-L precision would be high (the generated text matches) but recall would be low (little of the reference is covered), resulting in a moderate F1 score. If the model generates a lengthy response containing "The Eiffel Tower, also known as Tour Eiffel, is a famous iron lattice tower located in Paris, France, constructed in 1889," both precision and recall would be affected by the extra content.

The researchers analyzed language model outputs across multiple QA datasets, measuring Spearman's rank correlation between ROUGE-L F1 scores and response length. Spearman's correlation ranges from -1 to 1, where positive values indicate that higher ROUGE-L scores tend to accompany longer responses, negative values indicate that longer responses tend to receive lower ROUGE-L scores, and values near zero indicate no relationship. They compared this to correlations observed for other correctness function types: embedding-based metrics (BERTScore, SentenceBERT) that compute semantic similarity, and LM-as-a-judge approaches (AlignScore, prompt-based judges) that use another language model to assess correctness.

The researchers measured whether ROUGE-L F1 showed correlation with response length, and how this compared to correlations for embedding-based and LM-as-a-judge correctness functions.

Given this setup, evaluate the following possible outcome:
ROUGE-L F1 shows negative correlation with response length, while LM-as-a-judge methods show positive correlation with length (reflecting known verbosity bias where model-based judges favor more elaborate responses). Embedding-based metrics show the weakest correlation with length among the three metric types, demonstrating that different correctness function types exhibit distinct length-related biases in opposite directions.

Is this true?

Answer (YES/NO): NO